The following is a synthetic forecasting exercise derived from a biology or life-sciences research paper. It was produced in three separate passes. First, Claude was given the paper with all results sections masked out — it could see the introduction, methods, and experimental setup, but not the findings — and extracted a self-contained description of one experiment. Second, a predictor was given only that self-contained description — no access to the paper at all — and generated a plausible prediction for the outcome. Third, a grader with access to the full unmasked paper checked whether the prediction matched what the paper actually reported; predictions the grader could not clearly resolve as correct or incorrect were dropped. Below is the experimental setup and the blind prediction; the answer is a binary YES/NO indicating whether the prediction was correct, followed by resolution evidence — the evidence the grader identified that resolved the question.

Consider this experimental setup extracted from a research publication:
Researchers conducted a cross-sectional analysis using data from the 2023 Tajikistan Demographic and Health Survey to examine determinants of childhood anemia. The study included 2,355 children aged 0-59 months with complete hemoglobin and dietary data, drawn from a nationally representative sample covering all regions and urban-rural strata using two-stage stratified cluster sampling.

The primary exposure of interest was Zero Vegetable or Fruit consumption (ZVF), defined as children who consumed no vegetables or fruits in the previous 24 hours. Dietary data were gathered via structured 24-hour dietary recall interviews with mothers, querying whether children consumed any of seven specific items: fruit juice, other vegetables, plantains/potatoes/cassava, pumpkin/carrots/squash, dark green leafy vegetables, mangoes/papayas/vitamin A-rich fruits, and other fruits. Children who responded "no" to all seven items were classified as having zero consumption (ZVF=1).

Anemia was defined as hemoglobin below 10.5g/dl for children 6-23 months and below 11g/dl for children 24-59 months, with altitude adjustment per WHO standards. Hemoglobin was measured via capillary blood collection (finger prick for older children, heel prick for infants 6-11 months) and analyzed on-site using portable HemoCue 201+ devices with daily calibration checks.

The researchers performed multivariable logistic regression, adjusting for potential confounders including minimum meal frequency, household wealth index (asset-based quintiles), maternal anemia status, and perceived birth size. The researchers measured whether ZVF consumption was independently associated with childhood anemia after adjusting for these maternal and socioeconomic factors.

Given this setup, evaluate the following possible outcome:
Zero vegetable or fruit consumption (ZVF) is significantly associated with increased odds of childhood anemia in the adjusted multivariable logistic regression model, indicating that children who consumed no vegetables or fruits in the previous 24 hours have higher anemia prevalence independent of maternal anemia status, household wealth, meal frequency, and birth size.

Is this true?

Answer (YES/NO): NO